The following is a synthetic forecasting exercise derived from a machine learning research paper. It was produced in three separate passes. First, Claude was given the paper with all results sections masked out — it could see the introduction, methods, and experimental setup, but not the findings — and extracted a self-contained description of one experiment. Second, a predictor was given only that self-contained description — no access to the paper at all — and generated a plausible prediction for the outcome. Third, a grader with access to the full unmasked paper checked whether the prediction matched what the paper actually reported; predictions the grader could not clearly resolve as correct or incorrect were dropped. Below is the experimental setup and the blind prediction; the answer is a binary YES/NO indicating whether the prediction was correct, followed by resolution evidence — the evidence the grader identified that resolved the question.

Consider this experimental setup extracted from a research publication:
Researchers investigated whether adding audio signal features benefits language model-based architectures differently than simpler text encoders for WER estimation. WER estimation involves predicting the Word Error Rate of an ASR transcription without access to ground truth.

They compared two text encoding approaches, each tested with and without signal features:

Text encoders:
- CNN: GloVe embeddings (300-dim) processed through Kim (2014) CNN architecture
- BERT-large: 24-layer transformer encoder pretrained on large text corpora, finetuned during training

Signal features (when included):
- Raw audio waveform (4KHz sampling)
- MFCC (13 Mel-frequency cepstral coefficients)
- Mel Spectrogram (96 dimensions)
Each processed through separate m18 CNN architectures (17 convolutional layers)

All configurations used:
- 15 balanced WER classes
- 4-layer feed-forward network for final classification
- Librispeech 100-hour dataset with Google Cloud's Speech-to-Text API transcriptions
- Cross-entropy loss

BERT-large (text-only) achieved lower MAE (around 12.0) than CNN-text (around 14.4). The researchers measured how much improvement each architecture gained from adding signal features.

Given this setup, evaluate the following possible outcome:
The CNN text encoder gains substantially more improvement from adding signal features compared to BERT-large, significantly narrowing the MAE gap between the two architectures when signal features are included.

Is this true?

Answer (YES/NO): YES